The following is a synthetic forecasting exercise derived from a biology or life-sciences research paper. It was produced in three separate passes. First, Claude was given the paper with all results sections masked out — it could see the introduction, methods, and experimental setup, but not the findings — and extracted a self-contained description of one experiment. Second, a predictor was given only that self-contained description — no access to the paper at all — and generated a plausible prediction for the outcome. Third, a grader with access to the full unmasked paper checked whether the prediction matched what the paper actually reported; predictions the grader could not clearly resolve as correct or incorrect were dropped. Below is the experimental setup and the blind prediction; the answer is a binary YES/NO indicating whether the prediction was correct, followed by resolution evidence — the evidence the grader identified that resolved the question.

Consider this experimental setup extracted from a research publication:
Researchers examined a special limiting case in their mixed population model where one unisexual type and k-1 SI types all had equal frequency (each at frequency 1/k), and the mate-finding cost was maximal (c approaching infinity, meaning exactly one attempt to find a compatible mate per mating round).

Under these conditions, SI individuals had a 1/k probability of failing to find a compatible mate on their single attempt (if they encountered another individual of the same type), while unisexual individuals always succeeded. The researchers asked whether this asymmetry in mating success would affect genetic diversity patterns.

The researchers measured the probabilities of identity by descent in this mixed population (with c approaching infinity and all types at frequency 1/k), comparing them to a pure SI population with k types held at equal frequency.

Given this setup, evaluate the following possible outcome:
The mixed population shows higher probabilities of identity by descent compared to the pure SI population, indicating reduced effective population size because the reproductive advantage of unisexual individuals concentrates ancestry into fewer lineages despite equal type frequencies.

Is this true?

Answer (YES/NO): NO